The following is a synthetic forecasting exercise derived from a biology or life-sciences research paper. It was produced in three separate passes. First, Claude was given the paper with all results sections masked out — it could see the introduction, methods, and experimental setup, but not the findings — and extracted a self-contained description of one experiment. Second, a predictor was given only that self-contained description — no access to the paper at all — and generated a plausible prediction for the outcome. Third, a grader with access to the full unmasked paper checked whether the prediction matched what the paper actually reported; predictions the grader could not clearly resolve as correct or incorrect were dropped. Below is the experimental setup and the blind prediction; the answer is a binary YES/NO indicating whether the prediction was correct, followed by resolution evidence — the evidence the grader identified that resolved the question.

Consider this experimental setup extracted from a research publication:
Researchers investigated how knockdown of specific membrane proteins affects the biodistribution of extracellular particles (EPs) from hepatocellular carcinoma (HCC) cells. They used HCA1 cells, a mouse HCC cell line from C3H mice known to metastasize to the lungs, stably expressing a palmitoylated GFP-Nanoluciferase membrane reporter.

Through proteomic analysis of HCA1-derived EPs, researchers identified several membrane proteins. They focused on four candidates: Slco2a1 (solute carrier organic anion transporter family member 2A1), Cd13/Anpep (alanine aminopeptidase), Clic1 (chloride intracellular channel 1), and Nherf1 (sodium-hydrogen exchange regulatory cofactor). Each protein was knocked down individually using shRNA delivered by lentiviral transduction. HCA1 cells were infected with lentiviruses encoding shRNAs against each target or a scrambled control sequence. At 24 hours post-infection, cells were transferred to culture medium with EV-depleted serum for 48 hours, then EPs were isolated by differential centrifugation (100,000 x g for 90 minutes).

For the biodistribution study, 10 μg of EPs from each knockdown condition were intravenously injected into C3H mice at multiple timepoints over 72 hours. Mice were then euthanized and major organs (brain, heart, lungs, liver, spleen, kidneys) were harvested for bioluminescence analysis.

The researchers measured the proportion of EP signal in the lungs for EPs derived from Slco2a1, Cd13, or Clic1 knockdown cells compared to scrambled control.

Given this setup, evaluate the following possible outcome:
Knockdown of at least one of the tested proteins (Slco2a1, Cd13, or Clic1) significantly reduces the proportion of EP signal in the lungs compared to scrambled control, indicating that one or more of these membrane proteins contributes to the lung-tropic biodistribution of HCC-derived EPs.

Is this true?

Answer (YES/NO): YES